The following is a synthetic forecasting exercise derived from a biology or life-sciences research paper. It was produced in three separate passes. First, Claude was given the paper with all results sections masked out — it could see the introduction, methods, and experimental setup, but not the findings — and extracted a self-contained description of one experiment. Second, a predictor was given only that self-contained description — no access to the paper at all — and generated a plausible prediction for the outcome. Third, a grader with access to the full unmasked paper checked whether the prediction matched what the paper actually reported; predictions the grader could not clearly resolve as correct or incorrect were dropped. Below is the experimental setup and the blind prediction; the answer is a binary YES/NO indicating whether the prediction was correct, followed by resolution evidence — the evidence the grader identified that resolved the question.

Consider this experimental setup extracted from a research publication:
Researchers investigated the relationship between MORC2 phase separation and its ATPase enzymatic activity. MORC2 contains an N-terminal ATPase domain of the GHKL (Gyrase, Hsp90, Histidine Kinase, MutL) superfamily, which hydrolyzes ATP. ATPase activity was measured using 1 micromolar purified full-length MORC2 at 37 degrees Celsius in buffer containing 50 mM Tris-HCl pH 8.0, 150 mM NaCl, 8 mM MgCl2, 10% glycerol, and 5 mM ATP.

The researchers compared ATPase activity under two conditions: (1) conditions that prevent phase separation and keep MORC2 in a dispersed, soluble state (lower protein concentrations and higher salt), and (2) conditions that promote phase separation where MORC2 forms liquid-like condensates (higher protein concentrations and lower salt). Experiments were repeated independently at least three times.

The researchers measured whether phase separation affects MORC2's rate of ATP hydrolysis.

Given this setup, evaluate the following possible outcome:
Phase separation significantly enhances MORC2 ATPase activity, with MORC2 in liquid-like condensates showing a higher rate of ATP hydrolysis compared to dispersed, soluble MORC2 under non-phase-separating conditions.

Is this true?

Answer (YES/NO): YES